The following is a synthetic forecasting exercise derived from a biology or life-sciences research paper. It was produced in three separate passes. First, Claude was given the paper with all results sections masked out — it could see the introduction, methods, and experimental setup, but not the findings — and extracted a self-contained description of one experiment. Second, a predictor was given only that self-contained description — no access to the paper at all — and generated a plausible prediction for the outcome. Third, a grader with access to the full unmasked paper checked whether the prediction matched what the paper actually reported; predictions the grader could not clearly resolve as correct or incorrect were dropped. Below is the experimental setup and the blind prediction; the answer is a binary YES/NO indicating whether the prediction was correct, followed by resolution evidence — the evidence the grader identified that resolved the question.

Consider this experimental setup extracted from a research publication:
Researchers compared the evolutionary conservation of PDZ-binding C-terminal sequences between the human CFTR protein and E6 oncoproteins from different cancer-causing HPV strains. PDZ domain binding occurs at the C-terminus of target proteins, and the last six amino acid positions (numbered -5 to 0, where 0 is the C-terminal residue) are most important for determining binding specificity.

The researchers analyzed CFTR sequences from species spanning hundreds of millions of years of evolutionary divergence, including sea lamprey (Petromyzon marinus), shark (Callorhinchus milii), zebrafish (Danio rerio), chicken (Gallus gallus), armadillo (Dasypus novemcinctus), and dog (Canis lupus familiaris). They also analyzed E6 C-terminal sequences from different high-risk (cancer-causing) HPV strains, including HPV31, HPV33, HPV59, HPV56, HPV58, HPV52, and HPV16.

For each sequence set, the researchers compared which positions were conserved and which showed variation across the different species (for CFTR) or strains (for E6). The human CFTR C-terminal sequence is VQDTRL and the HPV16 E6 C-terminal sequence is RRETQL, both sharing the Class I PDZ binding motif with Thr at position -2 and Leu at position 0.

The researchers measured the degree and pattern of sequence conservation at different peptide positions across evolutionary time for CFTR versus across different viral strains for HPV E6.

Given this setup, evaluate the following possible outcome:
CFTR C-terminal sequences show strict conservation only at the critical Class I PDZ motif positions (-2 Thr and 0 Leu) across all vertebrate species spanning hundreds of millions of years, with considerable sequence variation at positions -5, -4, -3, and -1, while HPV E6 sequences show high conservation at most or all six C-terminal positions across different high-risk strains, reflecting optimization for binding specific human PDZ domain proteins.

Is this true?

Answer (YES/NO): NO